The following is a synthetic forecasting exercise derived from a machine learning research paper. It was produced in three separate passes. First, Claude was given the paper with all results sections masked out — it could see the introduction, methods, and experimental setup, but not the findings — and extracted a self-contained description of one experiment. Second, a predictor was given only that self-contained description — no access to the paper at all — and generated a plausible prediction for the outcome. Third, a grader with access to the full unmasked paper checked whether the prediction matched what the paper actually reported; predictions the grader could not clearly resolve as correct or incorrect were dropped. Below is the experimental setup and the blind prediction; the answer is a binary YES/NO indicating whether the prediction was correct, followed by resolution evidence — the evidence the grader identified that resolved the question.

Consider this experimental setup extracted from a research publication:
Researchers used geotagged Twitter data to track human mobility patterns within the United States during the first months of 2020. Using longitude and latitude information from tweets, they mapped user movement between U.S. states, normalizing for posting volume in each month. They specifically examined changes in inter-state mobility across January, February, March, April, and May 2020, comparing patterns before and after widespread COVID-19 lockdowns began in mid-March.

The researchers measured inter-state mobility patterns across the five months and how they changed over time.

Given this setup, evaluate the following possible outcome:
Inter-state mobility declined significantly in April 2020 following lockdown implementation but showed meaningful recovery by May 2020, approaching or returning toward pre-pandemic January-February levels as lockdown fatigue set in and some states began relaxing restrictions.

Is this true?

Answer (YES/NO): NO